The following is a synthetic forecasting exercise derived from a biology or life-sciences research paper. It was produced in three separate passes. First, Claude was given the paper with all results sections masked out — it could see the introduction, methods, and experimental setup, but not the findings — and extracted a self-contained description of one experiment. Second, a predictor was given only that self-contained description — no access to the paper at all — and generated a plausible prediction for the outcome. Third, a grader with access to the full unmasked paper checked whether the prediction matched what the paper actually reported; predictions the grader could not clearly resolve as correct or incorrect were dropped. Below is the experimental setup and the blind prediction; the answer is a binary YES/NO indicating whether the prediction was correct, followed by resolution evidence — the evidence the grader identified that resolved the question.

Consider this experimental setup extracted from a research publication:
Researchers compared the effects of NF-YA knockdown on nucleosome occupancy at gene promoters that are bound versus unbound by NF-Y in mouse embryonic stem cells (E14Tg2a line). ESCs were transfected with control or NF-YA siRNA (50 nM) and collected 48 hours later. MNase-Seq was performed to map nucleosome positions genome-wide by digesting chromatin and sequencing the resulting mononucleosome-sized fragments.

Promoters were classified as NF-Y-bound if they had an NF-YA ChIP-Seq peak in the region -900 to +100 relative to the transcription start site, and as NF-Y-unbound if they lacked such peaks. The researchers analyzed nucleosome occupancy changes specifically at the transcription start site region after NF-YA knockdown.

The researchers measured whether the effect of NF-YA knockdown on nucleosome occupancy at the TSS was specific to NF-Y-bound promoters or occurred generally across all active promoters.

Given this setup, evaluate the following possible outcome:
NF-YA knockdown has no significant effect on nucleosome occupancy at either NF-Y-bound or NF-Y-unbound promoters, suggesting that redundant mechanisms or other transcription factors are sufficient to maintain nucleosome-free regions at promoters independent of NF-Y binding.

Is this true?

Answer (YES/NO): NO